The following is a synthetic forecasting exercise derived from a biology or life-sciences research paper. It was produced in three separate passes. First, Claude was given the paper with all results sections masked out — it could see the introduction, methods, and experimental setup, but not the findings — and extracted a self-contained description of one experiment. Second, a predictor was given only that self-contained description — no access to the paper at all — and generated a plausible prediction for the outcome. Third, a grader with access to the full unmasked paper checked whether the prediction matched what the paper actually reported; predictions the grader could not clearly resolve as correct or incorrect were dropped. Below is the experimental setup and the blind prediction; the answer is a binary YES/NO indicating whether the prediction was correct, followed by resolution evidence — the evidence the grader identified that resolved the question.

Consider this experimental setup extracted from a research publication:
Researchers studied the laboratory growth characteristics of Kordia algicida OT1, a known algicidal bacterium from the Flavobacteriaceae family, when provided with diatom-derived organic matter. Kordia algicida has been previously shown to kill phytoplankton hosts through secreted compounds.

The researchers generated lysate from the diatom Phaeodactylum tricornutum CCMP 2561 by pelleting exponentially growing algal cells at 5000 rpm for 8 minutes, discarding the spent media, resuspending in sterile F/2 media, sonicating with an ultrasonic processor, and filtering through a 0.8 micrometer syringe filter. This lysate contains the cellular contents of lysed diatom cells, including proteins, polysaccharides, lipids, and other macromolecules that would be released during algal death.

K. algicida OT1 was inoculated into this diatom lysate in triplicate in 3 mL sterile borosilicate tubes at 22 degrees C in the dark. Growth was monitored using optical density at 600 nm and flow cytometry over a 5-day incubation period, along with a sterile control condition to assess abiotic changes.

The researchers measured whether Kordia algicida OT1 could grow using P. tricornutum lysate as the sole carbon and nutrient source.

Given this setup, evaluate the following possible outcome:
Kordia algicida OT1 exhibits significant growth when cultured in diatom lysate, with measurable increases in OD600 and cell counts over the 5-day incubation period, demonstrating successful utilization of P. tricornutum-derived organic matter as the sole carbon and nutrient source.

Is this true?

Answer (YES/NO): YES